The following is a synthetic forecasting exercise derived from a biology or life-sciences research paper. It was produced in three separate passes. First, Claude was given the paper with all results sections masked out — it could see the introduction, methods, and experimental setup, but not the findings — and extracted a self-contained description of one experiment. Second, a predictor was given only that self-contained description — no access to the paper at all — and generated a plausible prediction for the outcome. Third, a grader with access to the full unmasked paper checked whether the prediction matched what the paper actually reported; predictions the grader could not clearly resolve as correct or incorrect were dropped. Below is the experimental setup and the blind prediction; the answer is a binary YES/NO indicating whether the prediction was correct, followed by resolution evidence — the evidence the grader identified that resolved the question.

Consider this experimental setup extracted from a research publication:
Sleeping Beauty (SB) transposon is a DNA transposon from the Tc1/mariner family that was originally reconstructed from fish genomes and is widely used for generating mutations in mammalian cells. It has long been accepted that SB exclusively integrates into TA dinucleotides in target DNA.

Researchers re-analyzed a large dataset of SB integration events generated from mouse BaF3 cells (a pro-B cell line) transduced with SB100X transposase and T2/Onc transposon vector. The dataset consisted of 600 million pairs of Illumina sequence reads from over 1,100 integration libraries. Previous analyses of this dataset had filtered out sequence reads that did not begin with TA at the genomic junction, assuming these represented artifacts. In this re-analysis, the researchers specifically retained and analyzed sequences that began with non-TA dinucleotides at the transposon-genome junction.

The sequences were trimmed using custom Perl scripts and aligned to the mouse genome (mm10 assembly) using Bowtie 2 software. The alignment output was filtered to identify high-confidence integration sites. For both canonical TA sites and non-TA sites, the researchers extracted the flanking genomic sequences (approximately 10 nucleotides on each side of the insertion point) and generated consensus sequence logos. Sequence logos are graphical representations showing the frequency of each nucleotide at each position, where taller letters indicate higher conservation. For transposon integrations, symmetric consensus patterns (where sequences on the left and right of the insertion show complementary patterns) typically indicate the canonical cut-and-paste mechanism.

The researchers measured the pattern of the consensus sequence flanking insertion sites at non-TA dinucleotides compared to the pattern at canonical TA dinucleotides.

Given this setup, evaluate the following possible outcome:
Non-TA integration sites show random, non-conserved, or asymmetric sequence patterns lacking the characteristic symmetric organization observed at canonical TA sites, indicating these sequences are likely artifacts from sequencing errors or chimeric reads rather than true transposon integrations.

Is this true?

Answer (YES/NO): NO